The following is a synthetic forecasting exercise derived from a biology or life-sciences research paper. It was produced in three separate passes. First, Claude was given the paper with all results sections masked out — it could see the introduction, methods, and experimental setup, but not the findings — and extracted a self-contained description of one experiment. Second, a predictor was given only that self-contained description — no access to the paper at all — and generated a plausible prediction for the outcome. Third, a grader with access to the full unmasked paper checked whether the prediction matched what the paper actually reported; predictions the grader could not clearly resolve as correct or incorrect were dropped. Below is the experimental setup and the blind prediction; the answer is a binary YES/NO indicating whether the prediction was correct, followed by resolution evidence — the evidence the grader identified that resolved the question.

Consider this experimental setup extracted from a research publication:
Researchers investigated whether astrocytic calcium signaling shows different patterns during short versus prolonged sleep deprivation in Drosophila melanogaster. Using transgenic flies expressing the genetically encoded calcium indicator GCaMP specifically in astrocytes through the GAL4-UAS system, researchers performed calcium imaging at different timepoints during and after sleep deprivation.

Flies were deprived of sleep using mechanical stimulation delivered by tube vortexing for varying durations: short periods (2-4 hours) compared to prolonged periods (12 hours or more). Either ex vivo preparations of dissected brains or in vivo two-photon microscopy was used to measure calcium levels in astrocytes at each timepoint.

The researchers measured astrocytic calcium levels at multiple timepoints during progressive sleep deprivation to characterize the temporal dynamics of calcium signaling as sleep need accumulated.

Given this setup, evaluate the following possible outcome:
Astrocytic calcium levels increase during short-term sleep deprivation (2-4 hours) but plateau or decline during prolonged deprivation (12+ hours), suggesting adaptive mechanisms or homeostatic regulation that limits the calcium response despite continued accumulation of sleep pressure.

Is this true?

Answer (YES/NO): NO